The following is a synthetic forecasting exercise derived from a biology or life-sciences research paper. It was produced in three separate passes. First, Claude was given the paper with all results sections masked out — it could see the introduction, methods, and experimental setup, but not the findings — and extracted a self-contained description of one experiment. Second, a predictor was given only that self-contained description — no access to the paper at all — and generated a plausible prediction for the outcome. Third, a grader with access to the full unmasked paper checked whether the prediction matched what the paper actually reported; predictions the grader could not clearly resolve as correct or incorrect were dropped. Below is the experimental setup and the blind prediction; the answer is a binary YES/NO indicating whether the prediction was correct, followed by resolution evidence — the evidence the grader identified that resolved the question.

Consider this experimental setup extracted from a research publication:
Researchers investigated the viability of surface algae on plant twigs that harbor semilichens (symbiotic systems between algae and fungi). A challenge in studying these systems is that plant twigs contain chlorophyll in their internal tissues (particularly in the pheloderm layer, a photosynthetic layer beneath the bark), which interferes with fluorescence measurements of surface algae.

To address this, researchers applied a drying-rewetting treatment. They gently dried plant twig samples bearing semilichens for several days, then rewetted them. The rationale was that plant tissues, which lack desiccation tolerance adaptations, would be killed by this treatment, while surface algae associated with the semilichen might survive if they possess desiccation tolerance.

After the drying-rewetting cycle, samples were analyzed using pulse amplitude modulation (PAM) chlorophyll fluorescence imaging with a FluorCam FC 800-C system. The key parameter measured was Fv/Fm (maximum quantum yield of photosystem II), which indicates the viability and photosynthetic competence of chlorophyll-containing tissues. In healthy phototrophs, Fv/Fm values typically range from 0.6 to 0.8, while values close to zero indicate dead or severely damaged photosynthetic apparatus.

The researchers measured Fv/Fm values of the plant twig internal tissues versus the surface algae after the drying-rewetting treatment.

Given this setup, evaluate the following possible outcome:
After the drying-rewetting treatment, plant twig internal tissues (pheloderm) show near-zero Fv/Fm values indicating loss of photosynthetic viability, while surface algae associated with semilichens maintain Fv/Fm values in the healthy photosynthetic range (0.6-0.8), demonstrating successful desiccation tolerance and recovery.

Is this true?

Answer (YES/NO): YES